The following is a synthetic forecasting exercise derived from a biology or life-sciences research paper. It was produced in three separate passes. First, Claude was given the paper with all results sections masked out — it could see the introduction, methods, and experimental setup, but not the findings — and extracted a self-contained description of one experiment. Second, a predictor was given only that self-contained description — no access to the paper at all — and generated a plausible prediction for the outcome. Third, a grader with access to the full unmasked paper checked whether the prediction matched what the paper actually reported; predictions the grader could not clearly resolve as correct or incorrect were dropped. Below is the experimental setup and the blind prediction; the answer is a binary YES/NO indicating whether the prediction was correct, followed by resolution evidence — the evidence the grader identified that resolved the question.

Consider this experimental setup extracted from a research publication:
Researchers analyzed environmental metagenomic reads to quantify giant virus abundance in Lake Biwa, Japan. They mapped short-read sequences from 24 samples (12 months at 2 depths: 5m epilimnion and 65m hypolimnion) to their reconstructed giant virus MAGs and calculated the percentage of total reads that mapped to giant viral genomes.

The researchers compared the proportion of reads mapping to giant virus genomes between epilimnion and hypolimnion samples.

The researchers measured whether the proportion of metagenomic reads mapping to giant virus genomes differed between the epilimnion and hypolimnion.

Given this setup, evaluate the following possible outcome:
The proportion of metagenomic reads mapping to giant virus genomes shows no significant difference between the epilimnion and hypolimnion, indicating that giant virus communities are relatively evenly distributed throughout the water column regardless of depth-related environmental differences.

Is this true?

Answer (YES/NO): NO